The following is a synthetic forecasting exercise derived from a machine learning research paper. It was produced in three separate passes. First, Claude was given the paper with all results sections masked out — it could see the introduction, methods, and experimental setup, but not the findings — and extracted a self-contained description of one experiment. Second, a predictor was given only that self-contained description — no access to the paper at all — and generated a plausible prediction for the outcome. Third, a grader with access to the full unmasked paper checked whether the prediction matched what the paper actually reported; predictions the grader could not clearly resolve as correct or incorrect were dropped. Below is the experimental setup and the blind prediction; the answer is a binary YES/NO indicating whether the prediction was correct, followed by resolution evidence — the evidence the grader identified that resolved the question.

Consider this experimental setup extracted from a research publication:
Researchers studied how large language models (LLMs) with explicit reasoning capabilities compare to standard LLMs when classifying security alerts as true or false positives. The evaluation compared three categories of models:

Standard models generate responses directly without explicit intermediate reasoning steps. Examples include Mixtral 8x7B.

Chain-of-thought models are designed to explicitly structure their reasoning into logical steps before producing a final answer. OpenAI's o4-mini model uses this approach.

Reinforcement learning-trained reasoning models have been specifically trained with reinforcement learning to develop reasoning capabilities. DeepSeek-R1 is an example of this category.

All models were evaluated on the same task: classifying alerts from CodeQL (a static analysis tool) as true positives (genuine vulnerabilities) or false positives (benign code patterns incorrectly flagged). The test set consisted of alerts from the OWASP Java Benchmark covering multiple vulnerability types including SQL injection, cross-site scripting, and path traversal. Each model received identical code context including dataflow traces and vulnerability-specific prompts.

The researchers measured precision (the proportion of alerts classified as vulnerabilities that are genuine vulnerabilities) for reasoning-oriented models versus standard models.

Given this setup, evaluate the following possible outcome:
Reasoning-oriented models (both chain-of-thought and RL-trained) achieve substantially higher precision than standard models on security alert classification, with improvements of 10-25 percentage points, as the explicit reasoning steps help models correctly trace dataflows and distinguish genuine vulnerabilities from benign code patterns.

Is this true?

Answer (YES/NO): NO